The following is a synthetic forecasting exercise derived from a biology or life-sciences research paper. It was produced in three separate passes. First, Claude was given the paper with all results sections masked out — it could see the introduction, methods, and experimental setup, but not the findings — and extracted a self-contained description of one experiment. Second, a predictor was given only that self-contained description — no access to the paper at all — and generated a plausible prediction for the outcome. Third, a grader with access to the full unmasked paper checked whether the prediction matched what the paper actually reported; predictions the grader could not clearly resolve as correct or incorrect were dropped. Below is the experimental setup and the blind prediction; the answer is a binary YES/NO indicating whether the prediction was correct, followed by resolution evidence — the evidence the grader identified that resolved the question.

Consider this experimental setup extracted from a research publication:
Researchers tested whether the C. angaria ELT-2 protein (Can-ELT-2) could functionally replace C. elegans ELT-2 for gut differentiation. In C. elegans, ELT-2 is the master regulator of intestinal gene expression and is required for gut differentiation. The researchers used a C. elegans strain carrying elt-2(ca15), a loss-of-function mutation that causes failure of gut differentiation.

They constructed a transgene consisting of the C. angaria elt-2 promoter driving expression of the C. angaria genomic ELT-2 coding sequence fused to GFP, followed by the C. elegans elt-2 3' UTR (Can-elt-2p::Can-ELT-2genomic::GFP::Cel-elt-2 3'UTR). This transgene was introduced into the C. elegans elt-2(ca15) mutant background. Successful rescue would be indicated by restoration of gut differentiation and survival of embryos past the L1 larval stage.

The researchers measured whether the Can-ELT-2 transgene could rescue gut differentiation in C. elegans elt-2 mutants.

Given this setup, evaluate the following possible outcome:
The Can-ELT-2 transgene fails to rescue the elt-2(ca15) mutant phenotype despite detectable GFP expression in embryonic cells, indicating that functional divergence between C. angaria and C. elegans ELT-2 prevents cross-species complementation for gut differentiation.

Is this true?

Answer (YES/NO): NO